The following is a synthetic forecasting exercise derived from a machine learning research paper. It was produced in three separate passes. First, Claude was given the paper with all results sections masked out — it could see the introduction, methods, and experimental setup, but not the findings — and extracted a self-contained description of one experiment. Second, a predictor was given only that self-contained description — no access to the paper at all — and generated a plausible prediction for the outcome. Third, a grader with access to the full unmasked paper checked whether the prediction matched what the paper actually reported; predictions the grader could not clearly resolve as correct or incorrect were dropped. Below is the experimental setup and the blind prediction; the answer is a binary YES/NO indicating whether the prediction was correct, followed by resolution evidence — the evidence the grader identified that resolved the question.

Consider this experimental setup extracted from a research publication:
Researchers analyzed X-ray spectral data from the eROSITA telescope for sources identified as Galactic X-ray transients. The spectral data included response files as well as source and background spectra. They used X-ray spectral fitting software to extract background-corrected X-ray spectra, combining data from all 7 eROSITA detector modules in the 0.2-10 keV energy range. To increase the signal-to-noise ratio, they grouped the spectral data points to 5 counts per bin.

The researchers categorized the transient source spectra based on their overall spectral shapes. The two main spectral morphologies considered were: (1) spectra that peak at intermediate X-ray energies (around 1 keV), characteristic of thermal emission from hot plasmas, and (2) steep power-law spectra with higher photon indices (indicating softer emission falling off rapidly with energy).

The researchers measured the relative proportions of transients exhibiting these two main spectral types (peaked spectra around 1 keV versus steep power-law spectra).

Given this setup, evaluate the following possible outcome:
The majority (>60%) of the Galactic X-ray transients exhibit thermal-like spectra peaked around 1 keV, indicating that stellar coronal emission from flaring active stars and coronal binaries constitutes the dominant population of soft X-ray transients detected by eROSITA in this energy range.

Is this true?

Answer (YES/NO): YES